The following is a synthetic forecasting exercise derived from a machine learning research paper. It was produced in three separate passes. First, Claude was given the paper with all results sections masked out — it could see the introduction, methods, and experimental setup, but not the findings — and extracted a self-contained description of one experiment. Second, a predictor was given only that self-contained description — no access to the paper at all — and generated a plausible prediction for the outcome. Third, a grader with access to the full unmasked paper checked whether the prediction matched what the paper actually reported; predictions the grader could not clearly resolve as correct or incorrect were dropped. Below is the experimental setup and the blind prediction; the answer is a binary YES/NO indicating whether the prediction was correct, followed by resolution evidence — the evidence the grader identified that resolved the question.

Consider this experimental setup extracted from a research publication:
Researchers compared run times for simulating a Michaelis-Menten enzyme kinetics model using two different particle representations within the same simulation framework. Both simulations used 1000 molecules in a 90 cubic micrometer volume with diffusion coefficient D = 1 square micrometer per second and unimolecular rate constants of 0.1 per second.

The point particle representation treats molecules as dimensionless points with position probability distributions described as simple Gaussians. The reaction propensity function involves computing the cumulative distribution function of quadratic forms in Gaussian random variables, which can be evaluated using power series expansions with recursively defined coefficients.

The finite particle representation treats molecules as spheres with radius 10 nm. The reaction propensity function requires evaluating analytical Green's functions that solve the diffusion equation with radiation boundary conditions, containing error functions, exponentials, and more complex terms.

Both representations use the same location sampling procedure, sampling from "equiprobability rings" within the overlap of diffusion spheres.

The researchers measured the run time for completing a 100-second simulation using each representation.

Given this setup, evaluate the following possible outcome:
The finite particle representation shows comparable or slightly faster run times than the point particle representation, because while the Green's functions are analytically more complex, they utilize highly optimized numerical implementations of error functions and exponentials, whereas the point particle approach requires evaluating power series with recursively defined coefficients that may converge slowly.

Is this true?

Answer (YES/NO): NO